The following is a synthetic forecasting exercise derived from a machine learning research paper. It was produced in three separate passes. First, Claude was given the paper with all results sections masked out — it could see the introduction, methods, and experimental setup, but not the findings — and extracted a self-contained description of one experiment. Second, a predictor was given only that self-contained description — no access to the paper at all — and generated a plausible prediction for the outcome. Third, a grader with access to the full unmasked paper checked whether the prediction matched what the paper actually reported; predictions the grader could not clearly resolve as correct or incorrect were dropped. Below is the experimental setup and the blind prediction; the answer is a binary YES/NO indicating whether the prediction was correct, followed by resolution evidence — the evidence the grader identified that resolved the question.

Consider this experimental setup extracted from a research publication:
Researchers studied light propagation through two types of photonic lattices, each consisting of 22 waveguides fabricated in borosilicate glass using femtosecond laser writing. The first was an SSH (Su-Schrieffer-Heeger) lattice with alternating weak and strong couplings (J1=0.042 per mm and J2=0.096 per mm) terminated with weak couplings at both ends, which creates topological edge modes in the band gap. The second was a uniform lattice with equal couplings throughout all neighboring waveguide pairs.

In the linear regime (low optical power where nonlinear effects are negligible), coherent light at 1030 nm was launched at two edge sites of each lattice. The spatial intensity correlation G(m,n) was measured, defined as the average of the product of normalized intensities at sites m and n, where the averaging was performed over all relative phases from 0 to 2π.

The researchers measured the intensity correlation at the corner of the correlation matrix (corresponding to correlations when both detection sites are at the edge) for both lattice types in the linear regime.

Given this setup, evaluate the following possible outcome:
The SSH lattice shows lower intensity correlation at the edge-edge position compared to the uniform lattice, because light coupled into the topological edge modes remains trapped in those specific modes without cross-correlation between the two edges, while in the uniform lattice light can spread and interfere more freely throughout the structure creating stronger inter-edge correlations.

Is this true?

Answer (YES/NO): NO